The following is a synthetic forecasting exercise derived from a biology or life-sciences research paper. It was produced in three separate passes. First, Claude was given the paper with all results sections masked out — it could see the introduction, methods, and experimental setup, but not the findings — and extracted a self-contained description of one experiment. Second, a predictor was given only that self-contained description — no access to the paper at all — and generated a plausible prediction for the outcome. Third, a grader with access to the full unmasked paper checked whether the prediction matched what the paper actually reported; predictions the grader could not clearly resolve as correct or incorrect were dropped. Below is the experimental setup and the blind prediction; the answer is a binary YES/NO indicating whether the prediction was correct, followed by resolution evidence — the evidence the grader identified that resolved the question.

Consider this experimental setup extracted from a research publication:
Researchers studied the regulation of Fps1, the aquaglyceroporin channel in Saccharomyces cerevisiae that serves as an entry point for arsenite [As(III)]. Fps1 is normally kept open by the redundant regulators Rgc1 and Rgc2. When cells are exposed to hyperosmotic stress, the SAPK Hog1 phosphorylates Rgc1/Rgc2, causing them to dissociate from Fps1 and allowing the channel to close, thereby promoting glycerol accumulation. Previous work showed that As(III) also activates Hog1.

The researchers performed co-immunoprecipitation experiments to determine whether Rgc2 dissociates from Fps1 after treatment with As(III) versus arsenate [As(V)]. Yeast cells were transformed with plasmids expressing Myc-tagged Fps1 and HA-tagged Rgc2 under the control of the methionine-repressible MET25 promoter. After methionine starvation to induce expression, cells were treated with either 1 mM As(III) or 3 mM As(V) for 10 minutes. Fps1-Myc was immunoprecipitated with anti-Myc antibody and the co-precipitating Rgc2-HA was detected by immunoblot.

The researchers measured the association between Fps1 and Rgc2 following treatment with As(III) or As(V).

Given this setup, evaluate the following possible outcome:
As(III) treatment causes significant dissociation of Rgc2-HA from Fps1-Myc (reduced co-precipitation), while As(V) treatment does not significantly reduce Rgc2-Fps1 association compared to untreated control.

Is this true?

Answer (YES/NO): YES